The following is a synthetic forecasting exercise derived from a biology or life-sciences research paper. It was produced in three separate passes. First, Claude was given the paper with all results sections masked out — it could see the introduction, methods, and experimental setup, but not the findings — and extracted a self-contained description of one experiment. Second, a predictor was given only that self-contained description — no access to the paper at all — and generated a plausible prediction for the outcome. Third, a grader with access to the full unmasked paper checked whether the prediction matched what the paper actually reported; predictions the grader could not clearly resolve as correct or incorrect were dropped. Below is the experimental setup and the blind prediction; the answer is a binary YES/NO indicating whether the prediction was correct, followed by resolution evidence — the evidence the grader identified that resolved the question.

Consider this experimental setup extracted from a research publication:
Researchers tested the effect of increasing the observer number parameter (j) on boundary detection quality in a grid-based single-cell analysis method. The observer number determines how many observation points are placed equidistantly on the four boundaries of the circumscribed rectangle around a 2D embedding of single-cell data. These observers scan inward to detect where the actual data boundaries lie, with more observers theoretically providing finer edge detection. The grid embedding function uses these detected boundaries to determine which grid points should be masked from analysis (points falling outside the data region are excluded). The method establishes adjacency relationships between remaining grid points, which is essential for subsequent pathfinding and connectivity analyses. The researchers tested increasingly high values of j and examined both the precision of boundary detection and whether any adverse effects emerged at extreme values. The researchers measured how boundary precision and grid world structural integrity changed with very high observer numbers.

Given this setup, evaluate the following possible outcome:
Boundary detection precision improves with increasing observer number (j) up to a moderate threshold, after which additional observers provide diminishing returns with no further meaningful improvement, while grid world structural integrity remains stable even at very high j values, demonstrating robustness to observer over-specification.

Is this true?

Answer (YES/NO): NO